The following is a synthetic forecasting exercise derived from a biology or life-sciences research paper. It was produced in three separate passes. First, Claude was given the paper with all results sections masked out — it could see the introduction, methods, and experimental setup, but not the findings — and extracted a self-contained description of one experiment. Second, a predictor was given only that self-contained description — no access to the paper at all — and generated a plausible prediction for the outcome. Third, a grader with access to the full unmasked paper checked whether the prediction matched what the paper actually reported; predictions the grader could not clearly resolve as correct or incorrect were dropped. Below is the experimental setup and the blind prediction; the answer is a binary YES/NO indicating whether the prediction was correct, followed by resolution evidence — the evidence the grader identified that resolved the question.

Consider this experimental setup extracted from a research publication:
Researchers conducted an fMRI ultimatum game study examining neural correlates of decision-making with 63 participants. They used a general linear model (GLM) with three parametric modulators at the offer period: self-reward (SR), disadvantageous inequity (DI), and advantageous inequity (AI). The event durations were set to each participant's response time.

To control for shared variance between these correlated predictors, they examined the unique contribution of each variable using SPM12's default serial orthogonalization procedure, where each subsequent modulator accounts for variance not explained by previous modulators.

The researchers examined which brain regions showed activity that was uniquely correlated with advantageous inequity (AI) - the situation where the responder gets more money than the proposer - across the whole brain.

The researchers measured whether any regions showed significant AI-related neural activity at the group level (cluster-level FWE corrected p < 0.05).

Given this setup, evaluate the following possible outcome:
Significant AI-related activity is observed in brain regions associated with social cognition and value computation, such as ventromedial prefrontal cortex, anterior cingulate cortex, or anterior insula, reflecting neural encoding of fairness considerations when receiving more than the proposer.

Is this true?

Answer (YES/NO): NO